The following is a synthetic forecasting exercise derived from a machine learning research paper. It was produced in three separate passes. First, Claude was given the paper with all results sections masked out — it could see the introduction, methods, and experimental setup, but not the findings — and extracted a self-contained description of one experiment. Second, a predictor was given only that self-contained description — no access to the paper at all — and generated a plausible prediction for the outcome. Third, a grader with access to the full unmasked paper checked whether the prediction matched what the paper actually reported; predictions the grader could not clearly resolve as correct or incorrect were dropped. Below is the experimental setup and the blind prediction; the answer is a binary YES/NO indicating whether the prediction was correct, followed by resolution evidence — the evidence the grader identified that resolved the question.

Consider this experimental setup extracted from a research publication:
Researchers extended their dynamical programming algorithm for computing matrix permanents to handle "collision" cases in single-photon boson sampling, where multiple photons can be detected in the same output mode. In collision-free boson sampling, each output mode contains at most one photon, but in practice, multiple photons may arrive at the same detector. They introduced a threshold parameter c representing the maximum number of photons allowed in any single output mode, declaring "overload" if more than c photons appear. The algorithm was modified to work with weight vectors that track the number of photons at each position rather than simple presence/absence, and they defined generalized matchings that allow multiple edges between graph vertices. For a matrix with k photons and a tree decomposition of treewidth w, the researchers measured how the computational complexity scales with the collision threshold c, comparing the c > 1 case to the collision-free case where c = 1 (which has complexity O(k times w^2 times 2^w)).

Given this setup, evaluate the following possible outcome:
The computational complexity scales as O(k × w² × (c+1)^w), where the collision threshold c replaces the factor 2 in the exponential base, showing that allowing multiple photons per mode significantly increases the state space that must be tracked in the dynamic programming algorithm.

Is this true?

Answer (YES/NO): NO